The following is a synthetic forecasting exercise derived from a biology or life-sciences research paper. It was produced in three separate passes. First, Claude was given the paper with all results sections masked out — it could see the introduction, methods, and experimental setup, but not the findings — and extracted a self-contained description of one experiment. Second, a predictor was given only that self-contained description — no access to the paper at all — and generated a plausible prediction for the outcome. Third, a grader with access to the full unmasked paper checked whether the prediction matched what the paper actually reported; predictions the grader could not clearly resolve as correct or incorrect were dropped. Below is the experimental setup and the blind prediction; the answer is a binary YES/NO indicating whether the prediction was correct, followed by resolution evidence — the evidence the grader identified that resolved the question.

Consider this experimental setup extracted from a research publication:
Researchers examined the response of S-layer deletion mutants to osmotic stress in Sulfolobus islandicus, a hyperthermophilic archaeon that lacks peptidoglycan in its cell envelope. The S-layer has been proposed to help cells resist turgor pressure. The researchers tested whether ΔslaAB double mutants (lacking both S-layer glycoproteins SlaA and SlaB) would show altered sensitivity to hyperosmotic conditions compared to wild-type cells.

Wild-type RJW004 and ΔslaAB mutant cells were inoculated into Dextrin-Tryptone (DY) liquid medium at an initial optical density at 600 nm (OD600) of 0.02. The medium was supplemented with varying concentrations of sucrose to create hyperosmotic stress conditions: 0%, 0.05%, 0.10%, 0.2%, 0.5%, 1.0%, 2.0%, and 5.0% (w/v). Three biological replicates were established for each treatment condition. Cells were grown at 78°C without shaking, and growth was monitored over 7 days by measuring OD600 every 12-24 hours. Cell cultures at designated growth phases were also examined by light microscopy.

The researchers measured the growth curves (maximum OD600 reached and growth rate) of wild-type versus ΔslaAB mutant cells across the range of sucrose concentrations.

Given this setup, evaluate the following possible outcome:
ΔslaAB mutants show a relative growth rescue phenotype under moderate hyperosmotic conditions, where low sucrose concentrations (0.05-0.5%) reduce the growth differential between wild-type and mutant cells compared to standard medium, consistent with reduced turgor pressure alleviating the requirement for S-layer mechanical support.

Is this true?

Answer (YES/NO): NO